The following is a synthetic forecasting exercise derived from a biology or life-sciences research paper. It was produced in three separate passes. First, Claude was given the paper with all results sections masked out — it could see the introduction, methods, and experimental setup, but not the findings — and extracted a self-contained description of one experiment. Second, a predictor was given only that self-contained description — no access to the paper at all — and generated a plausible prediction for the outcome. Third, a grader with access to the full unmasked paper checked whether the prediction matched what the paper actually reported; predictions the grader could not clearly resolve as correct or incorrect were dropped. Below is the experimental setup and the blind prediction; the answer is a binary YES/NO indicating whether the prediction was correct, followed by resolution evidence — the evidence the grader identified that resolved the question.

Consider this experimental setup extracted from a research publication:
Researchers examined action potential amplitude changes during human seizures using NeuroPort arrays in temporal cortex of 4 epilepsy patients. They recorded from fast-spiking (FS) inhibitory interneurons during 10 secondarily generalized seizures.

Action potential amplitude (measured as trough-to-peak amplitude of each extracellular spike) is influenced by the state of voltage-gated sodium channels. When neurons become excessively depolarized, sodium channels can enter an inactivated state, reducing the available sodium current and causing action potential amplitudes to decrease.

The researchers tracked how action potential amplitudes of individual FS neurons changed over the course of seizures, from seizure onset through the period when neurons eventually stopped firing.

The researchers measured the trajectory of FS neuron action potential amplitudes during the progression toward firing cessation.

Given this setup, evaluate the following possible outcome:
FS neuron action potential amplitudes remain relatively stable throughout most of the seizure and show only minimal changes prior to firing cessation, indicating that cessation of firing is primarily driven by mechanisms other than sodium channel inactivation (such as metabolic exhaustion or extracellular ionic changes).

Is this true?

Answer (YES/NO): NO